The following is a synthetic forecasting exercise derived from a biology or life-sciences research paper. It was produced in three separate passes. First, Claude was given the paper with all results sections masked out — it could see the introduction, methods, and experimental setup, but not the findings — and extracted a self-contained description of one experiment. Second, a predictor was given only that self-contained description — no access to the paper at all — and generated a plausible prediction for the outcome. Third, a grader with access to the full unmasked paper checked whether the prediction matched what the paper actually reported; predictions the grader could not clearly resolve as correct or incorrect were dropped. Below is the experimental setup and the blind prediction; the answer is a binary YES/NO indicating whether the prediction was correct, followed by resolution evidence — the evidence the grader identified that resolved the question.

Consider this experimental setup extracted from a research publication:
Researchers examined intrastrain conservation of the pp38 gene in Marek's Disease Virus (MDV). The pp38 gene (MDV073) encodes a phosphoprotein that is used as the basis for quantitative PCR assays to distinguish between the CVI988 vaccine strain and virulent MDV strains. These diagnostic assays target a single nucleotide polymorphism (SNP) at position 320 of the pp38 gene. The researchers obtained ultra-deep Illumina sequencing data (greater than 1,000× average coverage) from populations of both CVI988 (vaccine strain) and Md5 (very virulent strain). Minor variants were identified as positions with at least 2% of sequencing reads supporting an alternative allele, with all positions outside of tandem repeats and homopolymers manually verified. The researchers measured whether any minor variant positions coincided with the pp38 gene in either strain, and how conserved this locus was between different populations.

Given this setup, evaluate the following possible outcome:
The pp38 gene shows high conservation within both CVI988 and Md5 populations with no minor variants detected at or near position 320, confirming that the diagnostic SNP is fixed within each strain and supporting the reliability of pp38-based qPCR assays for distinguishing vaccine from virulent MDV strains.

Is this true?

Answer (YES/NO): YES